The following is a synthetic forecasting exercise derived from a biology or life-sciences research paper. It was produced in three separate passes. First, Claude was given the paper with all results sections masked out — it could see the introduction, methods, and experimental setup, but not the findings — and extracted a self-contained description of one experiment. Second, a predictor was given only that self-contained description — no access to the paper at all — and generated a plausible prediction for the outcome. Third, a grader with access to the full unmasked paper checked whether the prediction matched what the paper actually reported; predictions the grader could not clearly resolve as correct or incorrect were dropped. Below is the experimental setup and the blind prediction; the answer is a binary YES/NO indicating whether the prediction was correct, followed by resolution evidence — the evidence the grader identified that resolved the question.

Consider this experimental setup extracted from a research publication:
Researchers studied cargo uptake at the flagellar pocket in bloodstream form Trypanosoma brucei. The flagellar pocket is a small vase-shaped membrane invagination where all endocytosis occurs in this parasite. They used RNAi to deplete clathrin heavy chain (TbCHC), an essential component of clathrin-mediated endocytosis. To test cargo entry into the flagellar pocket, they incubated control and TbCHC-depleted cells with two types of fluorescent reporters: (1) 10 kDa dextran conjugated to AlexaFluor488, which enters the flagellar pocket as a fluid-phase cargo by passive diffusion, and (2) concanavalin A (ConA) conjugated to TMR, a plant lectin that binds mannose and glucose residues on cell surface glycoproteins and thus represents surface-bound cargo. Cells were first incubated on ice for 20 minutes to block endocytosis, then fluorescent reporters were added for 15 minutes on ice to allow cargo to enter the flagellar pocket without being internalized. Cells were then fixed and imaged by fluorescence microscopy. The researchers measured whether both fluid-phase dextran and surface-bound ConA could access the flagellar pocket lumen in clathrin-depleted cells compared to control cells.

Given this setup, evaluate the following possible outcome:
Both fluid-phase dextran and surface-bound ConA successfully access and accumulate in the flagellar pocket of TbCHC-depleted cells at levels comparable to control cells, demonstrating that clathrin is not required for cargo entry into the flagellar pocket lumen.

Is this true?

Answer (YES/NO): NO